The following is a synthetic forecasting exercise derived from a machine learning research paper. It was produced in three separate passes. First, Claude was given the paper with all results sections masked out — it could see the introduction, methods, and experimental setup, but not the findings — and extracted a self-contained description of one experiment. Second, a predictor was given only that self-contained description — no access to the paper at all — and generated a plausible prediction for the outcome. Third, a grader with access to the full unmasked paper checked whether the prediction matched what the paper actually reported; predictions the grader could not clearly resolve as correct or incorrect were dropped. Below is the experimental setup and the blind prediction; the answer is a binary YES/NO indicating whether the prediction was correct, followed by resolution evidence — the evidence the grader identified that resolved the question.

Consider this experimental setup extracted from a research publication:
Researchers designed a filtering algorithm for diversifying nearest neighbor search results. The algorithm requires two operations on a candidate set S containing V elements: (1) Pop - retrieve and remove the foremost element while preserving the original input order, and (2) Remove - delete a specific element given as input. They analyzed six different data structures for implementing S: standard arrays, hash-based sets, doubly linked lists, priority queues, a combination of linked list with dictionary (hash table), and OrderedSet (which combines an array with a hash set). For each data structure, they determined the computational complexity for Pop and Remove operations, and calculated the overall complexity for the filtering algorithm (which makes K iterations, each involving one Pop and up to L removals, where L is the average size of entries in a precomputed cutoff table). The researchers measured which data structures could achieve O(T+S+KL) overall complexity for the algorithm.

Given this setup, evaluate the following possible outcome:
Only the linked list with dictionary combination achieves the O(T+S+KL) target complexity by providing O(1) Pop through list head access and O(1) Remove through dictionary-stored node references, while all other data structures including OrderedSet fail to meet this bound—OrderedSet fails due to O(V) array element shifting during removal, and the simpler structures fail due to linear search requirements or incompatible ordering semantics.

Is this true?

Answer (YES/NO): NO